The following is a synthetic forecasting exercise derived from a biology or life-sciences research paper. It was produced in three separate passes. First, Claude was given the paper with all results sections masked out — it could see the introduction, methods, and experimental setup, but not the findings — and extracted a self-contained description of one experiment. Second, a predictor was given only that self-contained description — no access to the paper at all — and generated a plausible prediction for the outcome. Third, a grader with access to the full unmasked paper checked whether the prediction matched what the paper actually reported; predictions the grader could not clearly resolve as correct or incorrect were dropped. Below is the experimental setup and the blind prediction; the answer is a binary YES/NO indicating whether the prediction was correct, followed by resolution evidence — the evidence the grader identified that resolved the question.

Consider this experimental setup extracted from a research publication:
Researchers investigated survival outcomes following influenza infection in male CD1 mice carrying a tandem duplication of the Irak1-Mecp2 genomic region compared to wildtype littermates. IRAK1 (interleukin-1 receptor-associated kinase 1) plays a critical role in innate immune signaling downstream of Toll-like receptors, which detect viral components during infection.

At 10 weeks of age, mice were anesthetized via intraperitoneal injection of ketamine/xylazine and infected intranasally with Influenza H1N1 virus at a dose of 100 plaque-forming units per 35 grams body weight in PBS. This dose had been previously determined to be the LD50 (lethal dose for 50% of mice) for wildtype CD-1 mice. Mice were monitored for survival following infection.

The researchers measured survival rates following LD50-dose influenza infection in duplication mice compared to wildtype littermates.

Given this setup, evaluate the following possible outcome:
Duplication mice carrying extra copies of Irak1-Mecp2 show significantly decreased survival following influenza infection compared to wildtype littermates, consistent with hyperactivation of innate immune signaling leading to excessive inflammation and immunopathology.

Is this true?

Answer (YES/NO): NO